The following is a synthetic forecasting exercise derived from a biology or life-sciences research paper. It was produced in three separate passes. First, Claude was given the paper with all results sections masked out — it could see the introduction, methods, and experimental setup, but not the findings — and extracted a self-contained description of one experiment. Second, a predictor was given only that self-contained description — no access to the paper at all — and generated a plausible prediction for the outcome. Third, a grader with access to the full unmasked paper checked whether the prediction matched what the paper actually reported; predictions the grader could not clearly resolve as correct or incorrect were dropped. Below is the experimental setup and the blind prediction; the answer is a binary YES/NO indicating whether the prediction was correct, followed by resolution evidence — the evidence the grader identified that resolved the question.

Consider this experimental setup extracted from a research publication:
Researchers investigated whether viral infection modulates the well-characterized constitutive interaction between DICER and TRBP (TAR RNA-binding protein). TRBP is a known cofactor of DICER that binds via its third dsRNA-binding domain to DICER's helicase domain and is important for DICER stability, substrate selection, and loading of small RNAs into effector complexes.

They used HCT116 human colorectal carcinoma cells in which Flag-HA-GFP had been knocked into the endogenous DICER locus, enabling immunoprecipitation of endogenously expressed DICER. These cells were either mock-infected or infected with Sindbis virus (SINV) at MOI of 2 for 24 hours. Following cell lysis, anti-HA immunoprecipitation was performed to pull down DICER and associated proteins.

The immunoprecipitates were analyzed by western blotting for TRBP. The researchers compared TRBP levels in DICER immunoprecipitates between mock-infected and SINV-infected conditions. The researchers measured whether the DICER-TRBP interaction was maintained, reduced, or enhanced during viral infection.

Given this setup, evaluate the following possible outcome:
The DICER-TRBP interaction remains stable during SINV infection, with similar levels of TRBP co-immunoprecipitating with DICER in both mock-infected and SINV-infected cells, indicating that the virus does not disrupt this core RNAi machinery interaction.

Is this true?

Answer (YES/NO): YES